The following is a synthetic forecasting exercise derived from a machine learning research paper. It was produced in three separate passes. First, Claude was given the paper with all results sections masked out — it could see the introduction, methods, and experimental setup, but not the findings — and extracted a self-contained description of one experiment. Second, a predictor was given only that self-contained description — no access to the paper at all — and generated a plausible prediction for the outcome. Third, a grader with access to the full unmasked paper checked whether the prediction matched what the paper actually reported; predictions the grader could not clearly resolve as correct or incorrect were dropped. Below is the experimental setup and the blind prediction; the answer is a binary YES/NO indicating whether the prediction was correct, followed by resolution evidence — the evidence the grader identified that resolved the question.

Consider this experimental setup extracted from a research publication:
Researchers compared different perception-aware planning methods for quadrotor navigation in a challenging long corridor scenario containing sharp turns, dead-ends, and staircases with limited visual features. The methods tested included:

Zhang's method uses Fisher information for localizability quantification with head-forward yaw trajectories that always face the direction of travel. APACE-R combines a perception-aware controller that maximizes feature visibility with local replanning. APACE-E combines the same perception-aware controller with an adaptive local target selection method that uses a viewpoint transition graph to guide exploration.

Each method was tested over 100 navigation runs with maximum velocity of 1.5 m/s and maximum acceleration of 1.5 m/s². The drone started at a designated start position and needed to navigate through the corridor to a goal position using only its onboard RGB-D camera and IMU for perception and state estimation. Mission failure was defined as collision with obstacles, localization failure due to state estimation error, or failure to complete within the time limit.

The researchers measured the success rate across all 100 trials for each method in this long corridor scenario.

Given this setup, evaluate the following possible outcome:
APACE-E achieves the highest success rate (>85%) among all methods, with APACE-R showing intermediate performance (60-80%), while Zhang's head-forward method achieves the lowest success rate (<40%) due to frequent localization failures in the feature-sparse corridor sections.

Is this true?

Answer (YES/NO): NO